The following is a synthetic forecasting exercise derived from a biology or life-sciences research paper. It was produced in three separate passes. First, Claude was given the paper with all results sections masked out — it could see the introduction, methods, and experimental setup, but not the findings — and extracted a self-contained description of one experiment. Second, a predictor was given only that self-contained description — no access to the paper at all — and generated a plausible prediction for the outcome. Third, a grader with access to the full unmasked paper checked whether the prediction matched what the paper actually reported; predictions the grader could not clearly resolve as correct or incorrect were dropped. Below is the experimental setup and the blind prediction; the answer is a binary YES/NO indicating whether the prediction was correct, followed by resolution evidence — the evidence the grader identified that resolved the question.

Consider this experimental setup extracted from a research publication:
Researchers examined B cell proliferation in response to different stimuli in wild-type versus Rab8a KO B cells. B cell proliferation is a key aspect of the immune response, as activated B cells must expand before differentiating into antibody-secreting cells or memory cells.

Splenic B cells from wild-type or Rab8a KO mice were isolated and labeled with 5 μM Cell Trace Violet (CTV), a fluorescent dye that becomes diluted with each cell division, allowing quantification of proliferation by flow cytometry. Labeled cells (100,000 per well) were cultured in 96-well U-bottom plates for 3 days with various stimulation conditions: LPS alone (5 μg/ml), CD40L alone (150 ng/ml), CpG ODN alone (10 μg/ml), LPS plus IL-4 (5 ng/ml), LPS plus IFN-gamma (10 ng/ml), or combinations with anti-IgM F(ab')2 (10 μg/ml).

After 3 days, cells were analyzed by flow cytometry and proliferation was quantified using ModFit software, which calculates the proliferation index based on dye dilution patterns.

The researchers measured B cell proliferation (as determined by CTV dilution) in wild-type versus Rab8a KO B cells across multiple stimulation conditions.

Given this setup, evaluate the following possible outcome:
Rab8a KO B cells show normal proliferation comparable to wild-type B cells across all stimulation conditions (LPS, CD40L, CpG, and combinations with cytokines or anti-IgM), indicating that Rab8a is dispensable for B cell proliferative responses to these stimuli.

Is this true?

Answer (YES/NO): YES